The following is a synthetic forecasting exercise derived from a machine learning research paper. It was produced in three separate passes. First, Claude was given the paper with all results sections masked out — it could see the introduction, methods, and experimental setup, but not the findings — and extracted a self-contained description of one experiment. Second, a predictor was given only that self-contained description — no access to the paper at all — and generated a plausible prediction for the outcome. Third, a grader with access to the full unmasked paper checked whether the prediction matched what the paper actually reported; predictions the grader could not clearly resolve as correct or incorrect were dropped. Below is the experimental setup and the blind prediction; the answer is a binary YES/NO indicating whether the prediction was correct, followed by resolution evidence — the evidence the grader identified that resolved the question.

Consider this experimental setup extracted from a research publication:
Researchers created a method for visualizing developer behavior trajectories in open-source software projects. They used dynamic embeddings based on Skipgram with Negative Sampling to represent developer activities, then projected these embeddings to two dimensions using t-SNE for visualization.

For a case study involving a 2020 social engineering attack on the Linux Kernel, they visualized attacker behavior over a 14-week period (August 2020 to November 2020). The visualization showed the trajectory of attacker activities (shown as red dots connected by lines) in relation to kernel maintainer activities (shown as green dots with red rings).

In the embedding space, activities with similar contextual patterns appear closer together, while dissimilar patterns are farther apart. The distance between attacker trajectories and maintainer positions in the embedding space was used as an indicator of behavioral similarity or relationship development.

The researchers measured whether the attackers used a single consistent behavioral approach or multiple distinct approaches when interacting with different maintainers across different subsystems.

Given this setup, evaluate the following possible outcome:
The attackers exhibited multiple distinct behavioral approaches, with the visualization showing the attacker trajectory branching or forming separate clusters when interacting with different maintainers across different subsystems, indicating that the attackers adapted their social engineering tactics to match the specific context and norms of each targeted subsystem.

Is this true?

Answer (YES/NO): NO